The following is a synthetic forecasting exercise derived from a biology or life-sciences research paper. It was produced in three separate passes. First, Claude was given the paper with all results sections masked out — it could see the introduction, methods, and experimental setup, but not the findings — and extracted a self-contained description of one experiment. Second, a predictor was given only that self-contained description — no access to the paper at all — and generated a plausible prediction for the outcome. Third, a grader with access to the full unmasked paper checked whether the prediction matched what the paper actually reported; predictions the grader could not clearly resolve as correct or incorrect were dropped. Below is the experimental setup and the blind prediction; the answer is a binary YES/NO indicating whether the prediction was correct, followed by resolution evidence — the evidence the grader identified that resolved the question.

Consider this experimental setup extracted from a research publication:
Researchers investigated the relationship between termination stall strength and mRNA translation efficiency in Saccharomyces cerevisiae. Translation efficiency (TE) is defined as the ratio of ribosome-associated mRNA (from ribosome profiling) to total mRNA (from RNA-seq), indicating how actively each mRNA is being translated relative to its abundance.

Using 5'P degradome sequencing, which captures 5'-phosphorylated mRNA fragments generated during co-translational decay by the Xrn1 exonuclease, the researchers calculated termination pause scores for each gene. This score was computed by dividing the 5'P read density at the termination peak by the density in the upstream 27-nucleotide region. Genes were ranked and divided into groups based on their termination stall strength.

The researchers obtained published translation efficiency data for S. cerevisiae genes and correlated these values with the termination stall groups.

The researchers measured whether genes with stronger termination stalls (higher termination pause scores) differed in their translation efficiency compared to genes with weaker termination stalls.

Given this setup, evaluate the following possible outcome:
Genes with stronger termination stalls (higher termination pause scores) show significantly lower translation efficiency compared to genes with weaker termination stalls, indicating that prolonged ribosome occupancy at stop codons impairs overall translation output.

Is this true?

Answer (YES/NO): YES